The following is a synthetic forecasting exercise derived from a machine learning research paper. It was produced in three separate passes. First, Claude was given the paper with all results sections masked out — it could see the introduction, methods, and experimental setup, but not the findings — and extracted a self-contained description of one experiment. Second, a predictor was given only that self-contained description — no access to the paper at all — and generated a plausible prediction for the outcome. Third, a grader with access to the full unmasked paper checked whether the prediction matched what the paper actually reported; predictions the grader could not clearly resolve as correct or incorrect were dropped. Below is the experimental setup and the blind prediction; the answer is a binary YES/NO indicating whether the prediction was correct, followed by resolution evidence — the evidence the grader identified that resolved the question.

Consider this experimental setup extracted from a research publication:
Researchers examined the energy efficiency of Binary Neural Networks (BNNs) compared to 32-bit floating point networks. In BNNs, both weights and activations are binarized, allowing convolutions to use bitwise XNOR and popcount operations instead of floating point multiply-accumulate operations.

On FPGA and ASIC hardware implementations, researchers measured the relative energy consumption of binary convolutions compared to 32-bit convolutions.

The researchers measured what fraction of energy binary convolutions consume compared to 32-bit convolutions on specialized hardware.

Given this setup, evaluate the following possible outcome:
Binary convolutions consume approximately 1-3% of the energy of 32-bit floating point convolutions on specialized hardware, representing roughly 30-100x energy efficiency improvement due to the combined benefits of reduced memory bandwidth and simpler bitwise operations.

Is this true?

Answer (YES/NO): NO